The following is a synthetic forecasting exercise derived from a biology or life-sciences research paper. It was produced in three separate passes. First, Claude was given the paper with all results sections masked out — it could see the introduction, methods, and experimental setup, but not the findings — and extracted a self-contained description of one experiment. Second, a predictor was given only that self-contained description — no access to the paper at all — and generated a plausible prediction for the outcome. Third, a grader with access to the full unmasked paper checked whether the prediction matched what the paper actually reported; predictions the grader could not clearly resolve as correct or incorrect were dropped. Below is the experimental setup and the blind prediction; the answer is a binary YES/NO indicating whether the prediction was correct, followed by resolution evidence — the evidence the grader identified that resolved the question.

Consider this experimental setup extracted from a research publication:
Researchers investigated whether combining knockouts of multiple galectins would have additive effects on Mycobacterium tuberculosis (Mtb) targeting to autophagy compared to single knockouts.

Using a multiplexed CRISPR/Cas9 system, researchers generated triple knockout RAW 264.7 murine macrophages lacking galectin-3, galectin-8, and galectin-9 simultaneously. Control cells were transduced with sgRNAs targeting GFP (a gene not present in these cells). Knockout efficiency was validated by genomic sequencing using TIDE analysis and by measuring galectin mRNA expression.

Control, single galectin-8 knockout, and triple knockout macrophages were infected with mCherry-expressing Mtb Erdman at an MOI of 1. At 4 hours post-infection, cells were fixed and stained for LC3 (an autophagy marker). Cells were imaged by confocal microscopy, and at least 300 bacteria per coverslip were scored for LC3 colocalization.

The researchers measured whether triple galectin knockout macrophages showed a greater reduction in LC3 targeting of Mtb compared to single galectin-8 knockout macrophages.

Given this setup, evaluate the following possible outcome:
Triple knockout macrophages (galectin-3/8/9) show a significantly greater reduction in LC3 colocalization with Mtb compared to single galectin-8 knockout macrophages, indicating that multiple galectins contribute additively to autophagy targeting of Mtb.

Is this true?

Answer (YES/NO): NO